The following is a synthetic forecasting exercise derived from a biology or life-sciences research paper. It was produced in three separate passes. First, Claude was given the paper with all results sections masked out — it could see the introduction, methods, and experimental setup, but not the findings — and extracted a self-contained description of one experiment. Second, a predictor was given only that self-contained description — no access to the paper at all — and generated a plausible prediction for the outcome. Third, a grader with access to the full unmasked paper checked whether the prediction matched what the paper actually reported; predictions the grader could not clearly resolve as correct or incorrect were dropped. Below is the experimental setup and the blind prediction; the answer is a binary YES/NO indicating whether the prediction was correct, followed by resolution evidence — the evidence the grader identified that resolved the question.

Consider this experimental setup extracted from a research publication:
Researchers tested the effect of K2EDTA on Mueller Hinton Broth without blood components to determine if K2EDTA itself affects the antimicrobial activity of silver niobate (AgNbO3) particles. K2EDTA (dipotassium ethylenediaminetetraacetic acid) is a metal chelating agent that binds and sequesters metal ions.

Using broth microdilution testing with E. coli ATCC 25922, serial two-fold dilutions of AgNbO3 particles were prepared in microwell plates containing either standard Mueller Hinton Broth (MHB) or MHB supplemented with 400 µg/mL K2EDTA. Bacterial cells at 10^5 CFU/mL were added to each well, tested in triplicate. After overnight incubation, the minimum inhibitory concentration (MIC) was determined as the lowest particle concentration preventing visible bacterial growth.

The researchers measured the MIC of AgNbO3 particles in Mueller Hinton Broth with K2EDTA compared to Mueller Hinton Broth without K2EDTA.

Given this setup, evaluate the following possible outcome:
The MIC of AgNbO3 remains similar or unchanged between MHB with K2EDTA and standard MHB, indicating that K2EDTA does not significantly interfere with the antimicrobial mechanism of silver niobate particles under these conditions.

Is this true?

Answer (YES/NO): YES